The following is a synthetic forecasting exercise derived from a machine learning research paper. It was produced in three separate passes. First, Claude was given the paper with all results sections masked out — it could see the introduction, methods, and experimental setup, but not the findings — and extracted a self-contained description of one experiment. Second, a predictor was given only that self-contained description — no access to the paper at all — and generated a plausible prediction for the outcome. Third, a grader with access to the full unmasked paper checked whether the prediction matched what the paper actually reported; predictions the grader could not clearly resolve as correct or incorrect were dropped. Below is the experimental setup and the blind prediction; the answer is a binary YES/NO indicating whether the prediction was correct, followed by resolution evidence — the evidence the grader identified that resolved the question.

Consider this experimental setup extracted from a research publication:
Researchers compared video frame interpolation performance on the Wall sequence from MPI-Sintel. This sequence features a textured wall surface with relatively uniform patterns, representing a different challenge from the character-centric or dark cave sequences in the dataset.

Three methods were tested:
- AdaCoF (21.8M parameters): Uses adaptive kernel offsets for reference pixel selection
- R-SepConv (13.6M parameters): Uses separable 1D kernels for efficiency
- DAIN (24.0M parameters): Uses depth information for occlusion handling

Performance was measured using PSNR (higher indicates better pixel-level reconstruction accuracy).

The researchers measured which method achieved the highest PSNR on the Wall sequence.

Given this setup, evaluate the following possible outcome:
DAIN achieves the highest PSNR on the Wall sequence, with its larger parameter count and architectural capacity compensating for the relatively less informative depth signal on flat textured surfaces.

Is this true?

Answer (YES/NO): NO